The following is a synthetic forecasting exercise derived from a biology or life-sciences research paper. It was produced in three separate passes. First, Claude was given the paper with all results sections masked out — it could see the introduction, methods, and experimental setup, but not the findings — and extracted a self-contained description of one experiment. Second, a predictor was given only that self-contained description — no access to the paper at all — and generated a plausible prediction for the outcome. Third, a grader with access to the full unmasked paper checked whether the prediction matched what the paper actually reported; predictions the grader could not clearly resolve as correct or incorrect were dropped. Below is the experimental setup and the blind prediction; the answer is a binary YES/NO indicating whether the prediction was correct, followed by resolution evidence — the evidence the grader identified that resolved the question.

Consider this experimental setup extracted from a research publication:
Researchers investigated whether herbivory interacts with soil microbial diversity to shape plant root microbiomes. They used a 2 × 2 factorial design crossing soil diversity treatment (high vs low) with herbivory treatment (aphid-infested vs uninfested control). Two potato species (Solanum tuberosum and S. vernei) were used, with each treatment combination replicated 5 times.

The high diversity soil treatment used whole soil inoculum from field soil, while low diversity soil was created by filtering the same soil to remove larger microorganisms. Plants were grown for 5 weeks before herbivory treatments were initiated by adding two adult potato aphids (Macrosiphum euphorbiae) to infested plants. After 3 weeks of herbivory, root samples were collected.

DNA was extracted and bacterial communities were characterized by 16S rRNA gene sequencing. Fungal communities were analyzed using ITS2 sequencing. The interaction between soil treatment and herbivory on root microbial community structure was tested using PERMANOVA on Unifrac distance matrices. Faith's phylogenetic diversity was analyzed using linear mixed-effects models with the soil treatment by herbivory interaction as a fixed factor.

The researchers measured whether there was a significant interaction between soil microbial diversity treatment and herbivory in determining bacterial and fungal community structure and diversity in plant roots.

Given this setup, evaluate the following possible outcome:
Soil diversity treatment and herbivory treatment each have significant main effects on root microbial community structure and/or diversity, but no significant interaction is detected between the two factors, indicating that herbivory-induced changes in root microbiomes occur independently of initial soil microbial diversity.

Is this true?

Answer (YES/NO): NO